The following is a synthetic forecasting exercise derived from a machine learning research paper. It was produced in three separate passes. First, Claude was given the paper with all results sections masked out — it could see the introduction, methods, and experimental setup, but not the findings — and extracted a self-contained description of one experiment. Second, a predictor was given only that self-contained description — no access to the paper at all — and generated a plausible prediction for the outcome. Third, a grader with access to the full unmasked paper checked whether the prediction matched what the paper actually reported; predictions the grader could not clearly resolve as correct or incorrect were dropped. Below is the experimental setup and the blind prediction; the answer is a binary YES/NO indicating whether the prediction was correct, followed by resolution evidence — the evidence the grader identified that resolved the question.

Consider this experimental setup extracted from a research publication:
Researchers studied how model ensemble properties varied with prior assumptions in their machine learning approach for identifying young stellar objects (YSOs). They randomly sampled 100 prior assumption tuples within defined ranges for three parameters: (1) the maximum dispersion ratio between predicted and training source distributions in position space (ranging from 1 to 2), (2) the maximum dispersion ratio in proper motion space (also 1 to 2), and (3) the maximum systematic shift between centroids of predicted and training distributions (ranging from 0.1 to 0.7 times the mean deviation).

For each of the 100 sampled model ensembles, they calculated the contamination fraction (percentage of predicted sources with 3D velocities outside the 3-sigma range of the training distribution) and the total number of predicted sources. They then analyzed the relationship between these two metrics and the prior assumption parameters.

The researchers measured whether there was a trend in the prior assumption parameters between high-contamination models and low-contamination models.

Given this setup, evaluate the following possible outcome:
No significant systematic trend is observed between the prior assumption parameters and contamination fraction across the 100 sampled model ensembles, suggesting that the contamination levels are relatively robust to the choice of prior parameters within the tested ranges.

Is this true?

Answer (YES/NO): NO